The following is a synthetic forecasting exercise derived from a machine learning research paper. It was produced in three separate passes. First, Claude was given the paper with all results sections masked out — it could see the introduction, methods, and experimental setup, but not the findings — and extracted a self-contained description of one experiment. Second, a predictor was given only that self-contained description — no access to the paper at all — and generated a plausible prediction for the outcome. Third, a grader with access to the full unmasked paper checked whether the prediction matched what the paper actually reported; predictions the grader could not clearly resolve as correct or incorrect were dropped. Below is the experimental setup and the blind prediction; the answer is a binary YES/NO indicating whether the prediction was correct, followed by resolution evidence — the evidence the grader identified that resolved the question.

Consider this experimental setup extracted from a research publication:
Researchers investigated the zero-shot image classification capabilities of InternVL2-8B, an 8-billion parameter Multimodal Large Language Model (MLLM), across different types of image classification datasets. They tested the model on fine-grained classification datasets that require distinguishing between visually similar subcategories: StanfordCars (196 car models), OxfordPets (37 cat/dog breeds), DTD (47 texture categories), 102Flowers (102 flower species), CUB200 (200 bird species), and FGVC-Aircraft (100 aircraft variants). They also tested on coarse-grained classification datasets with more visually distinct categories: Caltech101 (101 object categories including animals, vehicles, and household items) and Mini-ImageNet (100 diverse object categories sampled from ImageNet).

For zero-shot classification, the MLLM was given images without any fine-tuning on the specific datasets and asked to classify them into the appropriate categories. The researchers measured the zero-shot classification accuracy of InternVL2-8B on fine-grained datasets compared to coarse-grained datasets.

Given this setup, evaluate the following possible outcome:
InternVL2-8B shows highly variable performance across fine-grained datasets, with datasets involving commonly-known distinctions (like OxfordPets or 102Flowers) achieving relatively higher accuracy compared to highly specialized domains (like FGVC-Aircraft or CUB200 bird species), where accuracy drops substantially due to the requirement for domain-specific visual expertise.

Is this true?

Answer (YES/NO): YES